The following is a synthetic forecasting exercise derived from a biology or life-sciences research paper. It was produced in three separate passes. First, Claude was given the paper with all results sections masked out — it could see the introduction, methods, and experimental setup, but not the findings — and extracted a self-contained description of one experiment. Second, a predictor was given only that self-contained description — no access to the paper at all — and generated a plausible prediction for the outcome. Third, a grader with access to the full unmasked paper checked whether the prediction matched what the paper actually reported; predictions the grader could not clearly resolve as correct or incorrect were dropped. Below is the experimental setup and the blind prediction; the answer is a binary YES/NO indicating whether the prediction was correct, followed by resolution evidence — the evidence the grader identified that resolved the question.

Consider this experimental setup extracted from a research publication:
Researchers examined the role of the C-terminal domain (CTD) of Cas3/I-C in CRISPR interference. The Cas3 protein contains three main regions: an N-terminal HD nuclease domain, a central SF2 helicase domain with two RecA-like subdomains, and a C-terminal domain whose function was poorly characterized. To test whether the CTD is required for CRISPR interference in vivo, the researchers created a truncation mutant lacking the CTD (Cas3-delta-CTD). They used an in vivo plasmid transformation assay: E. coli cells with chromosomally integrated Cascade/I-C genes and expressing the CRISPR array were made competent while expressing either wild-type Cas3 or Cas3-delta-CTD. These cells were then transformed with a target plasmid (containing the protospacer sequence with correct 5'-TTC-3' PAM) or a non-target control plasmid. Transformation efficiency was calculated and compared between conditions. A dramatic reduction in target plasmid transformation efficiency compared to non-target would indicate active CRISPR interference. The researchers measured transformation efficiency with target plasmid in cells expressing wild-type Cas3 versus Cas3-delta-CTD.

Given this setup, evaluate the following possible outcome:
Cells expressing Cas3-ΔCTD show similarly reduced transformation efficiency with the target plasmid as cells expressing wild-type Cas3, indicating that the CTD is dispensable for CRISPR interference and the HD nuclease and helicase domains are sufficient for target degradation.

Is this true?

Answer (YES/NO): NO